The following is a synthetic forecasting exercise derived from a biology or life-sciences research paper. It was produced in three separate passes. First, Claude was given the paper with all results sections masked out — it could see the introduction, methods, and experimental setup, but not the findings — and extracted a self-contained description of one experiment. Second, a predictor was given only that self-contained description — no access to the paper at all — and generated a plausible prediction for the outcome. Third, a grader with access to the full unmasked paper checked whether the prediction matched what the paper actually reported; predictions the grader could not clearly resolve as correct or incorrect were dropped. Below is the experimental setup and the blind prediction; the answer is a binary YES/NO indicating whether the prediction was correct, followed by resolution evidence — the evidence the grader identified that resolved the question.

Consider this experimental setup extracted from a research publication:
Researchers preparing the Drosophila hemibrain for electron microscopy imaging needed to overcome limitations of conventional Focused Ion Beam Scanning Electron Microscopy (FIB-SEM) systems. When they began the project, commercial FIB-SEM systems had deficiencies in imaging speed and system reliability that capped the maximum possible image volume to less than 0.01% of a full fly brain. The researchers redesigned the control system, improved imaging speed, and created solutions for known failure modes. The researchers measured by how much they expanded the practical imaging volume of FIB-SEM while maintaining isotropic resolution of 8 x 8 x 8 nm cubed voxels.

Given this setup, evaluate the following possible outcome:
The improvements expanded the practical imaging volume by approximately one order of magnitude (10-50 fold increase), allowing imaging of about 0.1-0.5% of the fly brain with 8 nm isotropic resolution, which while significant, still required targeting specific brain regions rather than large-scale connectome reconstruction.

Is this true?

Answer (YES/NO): NO